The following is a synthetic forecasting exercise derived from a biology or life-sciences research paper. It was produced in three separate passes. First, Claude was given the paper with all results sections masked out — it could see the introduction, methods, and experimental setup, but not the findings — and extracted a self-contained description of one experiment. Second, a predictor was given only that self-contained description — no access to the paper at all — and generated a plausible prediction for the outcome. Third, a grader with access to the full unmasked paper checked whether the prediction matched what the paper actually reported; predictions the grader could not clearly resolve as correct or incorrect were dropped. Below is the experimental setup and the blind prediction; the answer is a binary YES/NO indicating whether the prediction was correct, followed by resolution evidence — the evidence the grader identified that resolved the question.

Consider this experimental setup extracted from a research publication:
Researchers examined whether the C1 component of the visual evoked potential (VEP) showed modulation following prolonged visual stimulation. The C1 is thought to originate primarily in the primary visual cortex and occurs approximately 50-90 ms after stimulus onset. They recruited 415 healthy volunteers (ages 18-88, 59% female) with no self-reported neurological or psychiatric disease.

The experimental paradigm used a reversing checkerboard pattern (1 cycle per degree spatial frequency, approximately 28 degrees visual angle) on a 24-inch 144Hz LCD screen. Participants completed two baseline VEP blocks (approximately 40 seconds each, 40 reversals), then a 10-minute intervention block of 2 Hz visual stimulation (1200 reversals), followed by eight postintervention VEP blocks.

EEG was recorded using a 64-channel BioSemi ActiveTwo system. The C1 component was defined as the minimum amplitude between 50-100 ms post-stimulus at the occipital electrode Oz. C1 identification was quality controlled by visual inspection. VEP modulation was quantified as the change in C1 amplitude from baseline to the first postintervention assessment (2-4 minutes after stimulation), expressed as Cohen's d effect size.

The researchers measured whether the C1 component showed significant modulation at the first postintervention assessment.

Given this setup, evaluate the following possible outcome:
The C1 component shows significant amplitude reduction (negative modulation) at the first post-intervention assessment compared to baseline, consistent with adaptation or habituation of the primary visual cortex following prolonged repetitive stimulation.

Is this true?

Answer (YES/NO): NO